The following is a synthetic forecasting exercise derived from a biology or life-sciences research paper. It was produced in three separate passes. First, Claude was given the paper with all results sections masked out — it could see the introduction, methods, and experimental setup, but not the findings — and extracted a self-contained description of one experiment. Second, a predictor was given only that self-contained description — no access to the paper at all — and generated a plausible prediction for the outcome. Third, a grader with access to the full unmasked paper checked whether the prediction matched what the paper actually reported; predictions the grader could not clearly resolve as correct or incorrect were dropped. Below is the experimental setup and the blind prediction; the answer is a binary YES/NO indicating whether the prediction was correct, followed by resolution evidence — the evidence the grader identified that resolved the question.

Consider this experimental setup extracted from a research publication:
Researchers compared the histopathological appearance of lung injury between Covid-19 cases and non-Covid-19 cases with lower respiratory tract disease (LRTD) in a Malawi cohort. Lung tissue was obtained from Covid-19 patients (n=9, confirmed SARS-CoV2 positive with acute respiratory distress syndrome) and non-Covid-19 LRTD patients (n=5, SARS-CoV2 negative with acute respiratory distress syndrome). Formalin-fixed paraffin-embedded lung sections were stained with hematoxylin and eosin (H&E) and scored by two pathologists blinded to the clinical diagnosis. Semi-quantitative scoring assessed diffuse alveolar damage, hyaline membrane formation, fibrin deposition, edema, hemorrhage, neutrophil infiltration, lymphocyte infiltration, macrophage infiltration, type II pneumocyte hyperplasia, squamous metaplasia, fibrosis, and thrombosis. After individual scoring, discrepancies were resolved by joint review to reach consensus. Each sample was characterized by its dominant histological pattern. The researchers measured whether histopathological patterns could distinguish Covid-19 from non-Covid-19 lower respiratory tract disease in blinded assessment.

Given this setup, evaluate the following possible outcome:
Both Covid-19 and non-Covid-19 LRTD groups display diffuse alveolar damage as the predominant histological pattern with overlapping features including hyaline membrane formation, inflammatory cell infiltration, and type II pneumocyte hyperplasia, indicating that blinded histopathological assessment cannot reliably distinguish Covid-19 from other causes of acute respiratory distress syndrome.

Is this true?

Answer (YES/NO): NO